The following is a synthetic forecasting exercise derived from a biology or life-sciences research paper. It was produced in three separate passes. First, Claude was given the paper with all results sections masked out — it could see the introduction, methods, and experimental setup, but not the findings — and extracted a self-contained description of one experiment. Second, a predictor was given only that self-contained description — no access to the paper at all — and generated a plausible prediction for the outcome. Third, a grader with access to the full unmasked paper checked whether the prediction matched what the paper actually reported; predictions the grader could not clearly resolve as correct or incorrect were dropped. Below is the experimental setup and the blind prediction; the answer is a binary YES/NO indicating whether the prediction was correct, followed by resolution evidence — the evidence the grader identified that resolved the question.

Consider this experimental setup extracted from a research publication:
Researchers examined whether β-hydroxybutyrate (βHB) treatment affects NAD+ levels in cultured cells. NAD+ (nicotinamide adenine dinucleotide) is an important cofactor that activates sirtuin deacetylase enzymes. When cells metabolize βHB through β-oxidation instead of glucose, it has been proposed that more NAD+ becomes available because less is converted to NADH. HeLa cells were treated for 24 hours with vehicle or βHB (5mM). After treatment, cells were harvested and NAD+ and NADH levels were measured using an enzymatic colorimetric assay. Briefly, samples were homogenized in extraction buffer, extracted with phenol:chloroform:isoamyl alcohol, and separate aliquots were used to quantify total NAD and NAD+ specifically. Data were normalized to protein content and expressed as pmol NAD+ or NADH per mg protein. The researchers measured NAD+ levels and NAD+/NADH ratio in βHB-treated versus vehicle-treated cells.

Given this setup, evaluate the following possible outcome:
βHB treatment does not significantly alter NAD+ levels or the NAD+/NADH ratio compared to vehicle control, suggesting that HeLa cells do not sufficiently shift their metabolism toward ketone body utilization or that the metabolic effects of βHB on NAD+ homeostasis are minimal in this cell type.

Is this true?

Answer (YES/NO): NO